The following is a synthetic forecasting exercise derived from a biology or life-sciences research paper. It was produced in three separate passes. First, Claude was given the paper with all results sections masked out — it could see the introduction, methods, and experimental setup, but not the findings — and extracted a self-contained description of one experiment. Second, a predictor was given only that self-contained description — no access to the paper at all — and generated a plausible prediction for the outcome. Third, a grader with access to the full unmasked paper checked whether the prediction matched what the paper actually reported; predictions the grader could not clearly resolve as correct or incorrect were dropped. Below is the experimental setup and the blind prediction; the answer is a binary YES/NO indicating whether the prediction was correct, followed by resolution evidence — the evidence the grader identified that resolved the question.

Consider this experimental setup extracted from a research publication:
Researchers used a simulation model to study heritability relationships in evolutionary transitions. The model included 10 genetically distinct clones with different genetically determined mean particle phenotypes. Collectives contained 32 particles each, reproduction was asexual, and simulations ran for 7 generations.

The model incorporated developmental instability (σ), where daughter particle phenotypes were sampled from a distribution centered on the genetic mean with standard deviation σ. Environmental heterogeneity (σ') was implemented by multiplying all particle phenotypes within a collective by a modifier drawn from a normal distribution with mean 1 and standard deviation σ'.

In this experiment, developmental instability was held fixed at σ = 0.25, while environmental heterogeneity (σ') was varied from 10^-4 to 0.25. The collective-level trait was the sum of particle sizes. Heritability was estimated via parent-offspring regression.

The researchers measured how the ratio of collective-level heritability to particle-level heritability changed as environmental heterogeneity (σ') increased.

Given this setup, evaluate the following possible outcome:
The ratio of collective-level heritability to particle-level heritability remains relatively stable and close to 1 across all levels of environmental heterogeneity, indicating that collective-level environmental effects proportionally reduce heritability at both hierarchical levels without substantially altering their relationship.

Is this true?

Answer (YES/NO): NO